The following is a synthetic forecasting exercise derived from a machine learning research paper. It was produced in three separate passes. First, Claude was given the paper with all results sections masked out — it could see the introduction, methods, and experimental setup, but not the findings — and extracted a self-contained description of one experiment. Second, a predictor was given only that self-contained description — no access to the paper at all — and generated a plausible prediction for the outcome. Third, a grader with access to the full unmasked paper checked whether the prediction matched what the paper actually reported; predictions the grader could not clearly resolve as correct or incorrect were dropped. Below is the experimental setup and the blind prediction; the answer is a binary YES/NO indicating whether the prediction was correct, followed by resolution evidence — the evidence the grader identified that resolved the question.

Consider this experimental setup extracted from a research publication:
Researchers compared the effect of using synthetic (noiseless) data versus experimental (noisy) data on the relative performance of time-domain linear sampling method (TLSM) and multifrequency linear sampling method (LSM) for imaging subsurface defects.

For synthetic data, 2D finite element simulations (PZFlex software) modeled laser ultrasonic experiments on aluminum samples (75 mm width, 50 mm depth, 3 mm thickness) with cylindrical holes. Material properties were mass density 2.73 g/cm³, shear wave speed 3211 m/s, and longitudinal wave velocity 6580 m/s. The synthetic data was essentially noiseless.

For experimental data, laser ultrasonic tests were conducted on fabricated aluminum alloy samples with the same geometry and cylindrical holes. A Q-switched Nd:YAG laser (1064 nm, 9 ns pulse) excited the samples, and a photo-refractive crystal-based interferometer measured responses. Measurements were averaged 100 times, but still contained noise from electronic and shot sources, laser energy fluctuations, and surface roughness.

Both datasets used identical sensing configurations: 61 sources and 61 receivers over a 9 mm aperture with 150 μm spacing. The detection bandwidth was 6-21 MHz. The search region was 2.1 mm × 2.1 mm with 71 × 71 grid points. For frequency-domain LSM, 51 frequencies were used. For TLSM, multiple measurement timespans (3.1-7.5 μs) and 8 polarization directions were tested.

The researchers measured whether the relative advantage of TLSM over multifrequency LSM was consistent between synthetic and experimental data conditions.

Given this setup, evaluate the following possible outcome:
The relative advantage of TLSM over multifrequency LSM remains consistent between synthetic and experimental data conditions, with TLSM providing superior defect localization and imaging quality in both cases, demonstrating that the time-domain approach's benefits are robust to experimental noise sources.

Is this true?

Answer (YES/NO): NO